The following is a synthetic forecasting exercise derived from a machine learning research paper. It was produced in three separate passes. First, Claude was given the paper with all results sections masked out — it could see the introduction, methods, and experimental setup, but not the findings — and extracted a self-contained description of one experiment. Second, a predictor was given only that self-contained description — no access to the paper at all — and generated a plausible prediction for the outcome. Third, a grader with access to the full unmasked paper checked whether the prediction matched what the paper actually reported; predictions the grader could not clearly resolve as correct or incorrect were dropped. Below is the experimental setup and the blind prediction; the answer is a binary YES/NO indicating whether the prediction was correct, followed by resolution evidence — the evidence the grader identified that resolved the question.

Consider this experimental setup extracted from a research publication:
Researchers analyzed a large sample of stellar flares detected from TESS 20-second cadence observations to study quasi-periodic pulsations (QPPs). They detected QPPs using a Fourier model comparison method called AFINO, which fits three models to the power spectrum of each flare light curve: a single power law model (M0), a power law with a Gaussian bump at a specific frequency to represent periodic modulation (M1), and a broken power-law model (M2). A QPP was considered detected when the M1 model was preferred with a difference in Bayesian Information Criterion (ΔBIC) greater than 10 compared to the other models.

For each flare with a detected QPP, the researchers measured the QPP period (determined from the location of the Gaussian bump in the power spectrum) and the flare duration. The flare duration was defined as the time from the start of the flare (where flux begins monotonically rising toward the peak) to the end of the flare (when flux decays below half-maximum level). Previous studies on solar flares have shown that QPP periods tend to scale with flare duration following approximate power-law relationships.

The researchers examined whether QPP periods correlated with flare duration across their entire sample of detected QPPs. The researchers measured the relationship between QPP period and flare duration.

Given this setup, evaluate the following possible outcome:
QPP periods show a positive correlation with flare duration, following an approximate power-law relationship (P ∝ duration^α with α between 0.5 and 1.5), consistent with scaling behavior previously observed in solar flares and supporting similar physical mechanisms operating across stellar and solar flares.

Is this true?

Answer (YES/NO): NO